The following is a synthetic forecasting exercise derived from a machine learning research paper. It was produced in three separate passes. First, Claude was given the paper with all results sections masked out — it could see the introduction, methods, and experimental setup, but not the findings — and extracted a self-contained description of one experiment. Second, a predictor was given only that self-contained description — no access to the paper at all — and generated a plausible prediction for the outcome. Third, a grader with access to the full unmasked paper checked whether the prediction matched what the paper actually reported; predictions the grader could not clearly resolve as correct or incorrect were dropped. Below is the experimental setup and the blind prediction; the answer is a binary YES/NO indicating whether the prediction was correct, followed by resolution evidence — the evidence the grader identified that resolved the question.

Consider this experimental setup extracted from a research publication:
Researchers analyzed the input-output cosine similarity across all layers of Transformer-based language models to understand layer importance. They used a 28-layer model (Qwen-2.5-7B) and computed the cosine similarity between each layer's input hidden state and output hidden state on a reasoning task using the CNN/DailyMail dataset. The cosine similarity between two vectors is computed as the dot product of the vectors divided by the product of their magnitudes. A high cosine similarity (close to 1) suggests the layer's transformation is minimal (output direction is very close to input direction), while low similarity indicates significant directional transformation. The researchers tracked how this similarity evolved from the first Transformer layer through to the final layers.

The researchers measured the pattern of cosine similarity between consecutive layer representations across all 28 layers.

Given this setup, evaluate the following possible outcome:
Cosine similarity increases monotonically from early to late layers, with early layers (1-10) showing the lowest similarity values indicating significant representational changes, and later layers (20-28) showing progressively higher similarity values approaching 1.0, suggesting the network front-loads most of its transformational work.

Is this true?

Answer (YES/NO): NO